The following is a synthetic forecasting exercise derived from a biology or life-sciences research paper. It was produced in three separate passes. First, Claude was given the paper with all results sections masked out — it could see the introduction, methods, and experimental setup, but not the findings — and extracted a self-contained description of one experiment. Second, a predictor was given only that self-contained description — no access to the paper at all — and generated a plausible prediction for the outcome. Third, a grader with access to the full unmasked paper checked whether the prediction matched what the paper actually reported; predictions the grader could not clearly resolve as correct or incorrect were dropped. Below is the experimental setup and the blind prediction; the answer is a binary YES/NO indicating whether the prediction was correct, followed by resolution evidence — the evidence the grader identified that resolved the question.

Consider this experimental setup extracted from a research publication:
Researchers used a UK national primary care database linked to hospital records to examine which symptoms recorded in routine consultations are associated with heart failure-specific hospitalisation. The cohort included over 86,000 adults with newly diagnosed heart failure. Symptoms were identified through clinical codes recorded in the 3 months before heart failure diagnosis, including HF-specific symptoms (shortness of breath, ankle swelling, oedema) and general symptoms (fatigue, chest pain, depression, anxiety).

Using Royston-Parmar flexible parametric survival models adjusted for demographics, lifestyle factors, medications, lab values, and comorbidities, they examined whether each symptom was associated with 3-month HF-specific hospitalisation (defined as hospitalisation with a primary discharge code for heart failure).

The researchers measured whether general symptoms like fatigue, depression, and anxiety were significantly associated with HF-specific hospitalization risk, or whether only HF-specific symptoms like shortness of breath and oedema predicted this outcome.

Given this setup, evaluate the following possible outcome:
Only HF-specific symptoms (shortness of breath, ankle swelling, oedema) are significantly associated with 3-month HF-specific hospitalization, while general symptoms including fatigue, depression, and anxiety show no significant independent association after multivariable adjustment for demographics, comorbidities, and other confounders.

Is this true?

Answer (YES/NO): NO